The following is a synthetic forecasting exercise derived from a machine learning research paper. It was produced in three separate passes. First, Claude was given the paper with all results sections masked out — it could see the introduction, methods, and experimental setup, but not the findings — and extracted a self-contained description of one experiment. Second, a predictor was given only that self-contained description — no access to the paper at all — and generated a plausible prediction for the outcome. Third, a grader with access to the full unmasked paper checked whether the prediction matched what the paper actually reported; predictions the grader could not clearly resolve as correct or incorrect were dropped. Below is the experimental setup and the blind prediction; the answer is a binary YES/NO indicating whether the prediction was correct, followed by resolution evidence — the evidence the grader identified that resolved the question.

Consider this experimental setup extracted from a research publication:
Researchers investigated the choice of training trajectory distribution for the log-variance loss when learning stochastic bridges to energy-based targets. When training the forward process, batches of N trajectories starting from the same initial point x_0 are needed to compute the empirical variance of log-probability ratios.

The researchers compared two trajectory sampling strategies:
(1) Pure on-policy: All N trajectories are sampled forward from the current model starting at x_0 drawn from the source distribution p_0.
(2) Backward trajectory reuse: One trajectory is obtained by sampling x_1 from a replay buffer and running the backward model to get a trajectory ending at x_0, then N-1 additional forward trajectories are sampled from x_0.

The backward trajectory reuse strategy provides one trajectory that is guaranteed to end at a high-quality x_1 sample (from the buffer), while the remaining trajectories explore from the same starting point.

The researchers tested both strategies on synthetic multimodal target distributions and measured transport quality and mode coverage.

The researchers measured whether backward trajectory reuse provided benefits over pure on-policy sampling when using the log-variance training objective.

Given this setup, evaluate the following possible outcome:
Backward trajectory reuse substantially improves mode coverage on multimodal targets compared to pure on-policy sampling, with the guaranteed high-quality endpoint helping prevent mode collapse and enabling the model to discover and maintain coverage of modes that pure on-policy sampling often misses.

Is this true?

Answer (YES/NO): YES